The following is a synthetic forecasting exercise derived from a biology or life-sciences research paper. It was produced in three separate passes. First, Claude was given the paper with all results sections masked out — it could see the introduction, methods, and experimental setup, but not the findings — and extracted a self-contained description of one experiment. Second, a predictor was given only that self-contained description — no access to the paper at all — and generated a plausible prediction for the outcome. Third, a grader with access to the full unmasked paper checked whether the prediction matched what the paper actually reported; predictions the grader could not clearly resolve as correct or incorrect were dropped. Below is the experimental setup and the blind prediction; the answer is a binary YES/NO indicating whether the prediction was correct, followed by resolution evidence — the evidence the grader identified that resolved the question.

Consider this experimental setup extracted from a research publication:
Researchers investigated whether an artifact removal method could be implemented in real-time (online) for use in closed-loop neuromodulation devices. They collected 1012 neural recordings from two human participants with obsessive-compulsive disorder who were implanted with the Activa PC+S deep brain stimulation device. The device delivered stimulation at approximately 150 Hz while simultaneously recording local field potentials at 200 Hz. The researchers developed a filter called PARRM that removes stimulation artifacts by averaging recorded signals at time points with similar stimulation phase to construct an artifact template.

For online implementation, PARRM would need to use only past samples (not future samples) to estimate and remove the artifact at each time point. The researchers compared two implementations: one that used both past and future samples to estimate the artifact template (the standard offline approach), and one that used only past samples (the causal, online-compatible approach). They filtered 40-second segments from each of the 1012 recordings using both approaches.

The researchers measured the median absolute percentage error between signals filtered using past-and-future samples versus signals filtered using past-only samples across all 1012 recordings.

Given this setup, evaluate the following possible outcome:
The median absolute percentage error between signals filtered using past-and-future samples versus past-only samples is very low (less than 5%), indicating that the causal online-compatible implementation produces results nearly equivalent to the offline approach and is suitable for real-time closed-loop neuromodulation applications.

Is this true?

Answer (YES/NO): YES